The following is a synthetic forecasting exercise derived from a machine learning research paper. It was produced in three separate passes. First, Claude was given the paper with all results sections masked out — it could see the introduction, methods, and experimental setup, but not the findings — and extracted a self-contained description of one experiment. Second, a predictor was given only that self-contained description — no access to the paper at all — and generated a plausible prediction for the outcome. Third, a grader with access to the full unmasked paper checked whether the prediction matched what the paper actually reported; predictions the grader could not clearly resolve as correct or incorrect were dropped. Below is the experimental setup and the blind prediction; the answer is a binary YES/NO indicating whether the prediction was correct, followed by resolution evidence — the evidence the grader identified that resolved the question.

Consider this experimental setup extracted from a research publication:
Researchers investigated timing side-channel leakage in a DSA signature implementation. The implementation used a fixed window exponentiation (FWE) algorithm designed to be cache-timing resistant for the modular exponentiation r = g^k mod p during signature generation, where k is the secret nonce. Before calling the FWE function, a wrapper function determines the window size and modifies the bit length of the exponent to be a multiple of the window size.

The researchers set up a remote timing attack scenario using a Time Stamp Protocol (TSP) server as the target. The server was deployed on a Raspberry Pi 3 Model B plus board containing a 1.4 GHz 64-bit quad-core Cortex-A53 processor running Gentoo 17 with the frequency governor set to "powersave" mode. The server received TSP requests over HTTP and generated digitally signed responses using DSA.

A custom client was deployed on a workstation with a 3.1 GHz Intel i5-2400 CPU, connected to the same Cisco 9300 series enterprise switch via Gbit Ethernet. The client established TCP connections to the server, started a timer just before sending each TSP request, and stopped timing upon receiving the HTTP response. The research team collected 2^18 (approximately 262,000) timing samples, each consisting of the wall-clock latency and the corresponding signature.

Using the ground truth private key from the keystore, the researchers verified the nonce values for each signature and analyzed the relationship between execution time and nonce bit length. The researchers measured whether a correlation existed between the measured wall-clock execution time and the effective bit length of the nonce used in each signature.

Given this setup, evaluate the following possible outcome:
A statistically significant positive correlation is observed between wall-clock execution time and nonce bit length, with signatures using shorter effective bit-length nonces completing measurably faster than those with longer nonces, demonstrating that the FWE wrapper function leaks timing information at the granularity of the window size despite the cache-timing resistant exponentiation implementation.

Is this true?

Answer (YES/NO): YES